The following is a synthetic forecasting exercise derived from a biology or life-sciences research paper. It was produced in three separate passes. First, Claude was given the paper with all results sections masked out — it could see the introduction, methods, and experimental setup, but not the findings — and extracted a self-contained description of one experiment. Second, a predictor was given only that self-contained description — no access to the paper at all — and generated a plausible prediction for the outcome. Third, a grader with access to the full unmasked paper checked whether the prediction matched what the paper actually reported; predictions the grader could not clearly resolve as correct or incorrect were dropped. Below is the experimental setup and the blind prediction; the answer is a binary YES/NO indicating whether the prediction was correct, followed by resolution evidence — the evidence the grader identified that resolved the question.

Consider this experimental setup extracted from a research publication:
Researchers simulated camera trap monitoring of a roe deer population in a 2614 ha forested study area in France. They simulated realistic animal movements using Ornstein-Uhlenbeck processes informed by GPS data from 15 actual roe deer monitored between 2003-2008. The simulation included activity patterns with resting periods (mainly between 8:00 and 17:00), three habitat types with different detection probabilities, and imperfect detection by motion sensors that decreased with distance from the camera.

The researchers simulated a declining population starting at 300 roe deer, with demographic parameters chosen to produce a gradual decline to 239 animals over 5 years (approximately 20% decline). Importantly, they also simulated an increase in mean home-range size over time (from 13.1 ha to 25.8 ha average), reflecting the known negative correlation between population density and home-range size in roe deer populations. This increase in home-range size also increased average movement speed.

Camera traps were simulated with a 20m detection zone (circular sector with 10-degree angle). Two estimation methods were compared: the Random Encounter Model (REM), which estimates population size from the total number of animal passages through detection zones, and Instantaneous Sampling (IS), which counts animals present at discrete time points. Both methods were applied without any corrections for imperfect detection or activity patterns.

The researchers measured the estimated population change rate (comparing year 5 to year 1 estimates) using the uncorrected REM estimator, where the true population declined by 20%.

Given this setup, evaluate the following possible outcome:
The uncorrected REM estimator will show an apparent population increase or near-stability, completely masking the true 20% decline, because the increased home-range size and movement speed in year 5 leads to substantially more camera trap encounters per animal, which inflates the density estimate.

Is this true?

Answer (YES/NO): NO